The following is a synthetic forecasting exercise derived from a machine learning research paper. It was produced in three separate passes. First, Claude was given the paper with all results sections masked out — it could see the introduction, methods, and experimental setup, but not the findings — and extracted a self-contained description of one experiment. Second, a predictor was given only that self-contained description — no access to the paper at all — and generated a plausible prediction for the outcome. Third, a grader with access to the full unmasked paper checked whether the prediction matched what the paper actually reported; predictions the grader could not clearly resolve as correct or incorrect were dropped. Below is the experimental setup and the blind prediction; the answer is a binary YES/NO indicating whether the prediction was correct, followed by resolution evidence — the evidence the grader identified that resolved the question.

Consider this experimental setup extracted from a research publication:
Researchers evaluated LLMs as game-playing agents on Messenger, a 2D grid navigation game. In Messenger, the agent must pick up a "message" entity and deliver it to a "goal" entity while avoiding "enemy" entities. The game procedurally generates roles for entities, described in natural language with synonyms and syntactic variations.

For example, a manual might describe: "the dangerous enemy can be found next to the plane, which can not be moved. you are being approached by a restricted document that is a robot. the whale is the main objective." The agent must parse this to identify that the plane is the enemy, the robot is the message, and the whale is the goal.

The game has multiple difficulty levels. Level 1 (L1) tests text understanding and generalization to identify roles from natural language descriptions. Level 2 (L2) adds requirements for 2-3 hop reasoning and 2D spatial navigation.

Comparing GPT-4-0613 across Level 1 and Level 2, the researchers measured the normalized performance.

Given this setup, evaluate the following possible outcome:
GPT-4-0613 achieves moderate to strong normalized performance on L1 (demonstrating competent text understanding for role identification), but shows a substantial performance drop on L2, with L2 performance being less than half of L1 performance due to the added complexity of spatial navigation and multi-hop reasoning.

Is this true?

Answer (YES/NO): NO